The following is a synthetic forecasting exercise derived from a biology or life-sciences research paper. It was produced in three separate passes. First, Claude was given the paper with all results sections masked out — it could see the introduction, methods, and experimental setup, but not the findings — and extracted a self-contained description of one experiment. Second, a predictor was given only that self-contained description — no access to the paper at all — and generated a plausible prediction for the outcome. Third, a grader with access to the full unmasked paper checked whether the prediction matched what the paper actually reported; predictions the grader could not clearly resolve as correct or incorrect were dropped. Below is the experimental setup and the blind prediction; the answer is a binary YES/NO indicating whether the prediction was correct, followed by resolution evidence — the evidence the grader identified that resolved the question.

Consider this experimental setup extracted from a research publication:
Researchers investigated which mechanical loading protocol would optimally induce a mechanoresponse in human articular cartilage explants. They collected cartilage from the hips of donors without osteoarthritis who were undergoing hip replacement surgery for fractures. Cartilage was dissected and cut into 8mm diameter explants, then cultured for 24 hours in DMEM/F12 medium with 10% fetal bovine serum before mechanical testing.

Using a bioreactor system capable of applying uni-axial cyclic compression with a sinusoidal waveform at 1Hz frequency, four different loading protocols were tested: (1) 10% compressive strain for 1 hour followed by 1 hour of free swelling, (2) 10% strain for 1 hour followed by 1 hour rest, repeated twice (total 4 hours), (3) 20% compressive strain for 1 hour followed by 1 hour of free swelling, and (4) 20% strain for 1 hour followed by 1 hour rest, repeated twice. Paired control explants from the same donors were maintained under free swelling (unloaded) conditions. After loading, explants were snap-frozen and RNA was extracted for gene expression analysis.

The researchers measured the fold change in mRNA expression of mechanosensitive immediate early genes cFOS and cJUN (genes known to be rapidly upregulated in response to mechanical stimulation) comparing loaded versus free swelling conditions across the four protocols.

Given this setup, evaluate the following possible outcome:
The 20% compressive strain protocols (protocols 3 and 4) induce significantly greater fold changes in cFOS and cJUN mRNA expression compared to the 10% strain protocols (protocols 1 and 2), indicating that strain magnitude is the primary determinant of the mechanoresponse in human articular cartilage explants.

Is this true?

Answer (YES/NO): NO